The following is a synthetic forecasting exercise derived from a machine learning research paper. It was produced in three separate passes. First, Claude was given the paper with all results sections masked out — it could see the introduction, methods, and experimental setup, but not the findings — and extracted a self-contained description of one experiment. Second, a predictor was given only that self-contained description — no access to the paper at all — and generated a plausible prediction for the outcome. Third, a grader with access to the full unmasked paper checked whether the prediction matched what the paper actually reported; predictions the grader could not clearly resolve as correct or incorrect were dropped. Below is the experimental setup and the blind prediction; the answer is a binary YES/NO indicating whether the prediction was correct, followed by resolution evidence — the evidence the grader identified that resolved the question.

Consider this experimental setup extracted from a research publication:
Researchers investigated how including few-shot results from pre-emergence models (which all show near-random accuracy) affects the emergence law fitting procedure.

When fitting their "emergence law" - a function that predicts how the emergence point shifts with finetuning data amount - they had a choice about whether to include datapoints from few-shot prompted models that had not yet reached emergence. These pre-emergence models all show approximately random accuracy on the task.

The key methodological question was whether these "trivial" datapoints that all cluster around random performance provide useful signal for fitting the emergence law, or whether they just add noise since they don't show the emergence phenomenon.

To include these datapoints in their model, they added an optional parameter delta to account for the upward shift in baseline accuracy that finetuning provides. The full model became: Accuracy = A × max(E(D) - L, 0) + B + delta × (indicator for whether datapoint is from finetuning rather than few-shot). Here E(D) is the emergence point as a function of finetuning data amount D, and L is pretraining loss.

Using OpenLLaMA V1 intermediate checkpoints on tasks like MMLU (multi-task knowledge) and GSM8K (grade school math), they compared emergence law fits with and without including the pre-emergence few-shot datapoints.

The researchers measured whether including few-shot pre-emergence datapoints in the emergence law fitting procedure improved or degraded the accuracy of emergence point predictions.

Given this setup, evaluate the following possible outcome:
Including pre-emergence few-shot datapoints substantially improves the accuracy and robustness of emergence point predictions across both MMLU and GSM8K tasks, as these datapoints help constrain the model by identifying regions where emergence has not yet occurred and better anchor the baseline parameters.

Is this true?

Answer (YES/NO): NO